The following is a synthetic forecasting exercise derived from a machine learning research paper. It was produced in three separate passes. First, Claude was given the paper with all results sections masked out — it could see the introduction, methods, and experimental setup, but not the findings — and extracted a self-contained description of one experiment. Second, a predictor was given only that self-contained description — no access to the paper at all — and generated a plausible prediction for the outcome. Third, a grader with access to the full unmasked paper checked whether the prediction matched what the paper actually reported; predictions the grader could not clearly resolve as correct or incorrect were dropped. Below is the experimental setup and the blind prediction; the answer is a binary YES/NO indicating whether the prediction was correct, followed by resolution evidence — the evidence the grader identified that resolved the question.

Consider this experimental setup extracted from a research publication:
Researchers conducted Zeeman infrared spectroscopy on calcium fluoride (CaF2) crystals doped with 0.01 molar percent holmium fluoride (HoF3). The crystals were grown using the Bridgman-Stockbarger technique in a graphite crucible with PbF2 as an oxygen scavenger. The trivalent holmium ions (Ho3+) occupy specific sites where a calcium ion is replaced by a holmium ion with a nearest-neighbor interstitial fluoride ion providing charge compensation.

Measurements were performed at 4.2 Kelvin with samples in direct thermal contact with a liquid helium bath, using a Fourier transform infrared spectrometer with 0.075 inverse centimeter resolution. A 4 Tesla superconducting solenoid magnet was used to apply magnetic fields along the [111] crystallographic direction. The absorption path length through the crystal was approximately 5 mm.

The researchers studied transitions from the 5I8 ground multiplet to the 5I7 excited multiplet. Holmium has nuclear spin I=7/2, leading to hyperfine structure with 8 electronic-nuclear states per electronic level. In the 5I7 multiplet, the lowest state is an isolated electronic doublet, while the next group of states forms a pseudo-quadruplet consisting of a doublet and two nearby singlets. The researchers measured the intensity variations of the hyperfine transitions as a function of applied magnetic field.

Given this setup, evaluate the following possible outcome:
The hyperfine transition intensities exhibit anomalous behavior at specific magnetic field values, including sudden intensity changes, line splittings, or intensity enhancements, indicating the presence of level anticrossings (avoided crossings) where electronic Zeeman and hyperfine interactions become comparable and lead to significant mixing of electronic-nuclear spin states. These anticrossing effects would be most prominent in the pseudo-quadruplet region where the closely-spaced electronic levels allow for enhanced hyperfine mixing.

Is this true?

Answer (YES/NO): NO